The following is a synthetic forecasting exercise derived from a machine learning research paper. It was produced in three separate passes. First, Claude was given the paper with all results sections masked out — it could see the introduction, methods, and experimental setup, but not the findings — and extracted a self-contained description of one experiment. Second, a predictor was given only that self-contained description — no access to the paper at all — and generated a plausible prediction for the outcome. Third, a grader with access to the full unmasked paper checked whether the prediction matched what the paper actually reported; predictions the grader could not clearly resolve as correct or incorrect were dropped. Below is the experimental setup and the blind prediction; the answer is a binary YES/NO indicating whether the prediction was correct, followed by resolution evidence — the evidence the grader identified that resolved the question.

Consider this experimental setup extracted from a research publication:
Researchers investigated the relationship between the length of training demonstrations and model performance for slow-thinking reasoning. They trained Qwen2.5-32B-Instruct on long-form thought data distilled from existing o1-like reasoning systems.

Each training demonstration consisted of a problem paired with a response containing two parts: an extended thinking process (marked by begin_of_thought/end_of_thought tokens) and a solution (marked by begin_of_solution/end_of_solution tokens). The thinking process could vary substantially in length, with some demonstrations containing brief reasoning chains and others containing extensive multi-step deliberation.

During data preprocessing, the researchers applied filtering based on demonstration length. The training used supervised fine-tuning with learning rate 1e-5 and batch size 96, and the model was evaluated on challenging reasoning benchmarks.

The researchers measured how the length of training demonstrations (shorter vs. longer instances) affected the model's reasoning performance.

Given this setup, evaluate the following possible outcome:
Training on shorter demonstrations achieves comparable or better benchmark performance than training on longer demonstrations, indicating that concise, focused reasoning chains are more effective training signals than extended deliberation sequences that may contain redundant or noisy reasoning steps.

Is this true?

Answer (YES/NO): NO